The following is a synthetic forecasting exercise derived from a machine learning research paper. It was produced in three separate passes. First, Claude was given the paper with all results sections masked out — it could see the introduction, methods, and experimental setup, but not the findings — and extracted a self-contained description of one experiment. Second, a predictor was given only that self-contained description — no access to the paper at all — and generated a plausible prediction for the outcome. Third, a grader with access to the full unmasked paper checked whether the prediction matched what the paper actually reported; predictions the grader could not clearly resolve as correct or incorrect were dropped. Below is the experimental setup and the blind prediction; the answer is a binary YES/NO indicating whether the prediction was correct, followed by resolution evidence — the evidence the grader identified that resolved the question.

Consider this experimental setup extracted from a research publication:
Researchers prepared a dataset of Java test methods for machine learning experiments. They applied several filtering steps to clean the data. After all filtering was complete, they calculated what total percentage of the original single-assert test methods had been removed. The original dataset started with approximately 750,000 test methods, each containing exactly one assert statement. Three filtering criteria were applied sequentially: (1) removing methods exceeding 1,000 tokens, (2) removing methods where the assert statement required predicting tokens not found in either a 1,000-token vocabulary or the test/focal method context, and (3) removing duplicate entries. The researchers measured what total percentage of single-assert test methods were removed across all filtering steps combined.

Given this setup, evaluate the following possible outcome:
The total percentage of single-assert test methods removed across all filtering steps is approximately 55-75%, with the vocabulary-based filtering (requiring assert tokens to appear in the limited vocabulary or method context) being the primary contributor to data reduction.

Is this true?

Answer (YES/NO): NO